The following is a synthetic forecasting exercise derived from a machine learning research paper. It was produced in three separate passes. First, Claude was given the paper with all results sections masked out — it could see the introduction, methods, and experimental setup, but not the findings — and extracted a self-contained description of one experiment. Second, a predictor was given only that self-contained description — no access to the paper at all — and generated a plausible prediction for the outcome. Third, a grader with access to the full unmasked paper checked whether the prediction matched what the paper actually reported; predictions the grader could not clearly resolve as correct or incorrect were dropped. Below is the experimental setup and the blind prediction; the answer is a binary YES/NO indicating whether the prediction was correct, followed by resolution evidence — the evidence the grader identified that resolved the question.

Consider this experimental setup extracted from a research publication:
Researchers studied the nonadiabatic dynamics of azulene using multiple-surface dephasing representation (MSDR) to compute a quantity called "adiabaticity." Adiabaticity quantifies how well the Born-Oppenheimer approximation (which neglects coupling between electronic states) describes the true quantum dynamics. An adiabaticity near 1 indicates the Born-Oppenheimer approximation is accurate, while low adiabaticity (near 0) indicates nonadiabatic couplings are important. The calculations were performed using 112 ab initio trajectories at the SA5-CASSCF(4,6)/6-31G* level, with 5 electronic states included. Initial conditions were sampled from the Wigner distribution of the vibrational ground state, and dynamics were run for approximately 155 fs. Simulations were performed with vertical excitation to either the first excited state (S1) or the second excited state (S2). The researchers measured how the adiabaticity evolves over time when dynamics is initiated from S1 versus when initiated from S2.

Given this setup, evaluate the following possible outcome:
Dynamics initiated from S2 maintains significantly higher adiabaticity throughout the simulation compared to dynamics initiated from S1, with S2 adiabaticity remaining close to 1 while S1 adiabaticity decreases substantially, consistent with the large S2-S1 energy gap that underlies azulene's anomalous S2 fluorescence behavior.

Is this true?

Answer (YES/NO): YES